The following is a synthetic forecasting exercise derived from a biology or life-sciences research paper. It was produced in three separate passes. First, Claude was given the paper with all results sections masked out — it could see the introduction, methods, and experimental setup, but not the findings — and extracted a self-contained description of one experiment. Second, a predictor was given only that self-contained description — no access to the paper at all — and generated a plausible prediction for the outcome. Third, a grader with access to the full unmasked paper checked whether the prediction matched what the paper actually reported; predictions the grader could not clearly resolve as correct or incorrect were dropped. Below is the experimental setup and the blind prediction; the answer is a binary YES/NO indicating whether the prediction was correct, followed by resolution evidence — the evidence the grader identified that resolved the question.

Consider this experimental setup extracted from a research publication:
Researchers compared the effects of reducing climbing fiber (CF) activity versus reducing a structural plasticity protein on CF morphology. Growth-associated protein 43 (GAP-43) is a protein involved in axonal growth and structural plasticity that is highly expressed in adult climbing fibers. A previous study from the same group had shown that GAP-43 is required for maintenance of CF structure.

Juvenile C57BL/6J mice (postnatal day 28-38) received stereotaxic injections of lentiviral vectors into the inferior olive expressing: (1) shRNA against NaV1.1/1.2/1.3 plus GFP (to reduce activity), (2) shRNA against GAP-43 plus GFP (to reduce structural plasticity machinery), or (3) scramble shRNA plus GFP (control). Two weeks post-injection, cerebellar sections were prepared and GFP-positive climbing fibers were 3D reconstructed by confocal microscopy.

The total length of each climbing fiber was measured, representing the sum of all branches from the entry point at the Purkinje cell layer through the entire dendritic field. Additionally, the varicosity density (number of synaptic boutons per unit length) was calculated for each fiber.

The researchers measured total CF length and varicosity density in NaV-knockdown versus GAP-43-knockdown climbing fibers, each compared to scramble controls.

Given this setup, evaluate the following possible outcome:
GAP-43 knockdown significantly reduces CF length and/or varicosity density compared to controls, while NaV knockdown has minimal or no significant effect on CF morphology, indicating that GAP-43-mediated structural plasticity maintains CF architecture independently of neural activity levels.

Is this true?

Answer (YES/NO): NO